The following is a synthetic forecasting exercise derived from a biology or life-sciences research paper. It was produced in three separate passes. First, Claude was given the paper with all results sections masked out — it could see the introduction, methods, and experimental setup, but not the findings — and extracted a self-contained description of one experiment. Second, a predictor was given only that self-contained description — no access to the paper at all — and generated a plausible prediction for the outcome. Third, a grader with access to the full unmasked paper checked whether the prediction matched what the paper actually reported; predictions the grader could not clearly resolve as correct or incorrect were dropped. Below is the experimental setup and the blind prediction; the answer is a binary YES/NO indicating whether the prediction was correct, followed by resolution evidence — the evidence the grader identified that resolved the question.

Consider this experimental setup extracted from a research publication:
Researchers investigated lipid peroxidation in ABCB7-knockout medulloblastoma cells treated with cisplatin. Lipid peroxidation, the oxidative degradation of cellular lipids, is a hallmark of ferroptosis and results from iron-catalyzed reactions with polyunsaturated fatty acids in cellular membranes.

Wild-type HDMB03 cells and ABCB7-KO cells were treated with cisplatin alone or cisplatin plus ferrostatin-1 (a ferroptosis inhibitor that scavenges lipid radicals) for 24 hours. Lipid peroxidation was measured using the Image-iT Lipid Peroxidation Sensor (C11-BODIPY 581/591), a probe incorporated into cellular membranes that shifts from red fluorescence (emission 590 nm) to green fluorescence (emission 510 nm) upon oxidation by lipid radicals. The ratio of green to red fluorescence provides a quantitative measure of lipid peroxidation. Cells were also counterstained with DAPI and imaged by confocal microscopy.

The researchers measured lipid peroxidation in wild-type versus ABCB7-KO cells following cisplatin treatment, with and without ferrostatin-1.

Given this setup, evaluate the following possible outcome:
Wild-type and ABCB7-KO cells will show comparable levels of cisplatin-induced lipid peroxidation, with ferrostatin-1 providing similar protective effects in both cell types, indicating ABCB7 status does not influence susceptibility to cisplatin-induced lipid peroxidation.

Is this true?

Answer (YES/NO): NO